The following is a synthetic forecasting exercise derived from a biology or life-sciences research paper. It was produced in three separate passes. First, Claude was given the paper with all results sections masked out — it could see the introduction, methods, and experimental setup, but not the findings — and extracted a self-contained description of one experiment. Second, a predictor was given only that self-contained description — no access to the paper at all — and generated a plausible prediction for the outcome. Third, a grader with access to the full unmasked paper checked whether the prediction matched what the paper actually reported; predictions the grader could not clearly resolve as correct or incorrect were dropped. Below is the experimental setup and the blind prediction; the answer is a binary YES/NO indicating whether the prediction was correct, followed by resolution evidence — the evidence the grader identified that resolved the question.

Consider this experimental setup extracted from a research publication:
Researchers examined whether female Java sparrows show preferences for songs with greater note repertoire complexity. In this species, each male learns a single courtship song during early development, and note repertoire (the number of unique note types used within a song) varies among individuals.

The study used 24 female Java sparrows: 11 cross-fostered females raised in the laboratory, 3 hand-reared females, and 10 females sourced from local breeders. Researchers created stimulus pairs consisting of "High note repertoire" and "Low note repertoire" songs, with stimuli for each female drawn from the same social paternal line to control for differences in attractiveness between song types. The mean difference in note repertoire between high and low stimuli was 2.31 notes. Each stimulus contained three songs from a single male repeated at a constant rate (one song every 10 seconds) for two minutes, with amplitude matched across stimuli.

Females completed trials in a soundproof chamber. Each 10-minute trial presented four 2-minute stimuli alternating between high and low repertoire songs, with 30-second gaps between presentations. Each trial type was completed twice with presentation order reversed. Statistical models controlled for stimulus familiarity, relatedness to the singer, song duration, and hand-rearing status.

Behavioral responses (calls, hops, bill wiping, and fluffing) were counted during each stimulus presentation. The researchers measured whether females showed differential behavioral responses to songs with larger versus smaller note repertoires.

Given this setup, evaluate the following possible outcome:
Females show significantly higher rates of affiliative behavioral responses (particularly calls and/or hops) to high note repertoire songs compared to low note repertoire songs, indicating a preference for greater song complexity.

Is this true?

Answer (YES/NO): YES